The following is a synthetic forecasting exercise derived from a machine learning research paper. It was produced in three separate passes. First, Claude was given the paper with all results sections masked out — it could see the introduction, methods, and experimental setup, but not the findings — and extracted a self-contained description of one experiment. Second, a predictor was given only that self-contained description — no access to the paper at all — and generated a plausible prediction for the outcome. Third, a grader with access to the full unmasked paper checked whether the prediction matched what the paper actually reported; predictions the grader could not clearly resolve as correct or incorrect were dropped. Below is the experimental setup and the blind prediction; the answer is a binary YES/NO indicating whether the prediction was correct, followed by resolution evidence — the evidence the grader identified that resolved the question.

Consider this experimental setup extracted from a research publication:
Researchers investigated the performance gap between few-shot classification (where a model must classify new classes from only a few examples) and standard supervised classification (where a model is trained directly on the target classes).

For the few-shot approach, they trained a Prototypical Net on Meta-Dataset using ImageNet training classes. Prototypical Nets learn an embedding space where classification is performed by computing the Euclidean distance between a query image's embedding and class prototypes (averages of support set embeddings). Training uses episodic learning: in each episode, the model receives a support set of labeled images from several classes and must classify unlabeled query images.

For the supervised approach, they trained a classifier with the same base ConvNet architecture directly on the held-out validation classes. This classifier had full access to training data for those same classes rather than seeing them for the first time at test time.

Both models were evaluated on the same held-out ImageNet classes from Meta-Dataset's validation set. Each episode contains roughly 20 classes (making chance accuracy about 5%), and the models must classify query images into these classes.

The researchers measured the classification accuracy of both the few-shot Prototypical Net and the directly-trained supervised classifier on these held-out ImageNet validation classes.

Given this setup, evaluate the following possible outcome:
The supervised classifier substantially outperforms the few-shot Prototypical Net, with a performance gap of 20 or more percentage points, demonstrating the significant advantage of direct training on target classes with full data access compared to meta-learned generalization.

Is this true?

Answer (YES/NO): YES